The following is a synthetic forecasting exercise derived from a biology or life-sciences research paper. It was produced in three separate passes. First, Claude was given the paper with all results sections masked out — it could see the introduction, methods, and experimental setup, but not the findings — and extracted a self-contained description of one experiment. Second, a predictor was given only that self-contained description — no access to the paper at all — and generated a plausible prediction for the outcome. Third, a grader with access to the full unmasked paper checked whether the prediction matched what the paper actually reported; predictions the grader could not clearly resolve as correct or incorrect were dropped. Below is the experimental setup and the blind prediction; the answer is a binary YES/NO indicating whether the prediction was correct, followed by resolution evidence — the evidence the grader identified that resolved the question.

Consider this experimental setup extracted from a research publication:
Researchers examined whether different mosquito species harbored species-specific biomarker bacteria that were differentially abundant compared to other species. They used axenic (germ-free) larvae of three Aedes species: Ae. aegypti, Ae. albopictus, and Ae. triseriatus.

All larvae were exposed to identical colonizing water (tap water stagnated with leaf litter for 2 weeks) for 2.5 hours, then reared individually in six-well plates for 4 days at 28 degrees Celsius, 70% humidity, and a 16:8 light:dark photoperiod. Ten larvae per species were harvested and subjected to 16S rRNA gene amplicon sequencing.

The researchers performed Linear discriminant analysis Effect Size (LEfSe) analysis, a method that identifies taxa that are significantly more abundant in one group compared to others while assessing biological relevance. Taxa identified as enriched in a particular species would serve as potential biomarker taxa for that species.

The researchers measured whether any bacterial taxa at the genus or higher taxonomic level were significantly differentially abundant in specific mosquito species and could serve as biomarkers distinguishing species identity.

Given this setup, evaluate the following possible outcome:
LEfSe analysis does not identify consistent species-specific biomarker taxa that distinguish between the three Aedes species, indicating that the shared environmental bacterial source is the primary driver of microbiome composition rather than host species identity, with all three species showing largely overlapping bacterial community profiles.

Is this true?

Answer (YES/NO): NO